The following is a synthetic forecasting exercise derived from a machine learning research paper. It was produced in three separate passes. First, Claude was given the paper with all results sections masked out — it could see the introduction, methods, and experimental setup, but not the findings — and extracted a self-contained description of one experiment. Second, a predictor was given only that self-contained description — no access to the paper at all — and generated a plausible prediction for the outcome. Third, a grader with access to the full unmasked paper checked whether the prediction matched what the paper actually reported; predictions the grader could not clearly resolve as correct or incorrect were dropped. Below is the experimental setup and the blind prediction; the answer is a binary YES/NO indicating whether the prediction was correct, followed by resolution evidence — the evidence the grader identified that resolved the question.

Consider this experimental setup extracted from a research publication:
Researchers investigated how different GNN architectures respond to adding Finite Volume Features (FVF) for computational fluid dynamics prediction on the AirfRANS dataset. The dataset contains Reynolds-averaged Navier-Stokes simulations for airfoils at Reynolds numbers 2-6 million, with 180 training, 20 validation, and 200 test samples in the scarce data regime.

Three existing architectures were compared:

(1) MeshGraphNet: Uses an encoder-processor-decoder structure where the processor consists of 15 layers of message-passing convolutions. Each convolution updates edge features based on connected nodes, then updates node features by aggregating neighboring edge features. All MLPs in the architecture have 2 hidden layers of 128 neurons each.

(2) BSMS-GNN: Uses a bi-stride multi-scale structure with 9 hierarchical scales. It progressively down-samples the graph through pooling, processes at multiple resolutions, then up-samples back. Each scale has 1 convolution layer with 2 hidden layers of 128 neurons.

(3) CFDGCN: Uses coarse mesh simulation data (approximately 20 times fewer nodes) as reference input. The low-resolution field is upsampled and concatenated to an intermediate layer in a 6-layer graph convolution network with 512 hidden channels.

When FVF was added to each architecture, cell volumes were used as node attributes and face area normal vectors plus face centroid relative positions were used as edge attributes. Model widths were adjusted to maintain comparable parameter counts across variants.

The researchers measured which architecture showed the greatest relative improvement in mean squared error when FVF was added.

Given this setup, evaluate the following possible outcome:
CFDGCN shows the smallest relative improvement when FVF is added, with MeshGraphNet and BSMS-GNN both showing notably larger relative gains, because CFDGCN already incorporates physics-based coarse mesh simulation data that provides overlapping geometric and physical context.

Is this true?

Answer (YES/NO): NO